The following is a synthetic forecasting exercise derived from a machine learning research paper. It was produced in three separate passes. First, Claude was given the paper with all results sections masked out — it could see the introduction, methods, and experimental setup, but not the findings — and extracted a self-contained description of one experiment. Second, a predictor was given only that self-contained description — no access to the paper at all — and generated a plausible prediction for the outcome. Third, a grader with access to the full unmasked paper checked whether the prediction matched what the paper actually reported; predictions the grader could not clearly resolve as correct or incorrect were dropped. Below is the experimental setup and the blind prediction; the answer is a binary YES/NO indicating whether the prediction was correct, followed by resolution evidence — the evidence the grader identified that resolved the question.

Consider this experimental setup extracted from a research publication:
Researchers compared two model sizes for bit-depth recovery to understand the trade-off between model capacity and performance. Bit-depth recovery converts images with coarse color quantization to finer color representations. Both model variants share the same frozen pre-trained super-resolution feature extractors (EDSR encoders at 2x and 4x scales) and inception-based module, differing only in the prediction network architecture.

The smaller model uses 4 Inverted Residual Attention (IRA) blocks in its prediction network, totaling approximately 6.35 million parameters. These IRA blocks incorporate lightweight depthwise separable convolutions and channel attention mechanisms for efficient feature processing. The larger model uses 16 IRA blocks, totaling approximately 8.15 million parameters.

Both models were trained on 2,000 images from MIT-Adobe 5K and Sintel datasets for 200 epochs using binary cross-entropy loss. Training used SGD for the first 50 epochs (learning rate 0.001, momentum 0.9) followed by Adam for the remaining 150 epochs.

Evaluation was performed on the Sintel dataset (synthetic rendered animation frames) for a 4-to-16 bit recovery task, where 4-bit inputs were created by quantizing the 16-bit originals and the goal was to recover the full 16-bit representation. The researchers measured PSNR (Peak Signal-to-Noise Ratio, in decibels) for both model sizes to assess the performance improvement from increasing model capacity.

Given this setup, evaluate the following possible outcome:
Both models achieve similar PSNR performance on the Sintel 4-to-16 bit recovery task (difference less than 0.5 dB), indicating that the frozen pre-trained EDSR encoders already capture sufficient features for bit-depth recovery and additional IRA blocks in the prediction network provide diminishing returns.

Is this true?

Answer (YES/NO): NO